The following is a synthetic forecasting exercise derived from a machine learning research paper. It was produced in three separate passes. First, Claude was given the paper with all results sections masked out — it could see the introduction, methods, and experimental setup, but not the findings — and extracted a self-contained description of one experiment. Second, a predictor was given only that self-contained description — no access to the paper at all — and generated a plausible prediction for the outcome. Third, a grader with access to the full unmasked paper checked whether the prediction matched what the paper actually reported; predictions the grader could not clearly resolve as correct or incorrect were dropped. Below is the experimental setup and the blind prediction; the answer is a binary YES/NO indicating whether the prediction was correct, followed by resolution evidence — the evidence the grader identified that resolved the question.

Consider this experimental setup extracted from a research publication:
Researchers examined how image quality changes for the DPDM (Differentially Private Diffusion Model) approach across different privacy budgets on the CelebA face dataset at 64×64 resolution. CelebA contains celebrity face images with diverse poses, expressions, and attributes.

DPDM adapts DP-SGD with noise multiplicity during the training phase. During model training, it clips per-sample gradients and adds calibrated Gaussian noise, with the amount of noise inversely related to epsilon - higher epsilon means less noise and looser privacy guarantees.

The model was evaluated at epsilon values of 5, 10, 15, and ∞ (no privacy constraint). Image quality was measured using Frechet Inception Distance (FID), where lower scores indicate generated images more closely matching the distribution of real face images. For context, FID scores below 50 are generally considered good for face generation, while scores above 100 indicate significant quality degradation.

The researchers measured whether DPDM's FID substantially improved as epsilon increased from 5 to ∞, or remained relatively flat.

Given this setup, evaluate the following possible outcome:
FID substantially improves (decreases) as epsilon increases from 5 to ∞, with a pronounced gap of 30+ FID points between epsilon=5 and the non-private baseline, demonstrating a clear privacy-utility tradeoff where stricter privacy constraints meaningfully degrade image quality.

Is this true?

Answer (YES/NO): YES